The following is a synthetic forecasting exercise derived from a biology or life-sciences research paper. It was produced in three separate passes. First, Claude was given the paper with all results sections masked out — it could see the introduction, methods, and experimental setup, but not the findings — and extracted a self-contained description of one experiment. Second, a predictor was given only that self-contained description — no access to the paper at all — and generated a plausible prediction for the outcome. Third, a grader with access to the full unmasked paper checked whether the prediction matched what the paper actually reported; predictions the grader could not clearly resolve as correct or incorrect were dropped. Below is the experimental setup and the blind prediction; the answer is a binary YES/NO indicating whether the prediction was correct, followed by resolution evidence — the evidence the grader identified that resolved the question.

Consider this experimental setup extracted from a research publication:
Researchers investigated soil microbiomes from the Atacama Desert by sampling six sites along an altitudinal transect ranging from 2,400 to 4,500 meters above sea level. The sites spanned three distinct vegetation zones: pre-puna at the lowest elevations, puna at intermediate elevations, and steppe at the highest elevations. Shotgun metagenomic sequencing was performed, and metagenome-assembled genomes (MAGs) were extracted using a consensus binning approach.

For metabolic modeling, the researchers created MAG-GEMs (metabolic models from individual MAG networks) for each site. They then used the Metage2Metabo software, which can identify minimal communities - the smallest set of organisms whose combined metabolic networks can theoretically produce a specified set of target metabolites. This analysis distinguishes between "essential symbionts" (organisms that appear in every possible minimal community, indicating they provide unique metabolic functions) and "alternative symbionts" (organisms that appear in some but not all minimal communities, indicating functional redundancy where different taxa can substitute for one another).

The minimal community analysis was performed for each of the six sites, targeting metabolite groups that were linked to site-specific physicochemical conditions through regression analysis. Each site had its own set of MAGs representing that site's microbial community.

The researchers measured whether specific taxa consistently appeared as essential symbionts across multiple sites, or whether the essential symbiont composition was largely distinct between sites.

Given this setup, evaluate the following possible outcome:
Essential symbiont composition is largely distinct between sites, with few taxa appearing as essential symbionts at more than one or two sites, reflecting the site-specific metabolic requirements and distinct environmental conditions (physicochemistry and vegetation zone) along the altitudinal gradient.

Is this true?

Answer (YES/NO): YES